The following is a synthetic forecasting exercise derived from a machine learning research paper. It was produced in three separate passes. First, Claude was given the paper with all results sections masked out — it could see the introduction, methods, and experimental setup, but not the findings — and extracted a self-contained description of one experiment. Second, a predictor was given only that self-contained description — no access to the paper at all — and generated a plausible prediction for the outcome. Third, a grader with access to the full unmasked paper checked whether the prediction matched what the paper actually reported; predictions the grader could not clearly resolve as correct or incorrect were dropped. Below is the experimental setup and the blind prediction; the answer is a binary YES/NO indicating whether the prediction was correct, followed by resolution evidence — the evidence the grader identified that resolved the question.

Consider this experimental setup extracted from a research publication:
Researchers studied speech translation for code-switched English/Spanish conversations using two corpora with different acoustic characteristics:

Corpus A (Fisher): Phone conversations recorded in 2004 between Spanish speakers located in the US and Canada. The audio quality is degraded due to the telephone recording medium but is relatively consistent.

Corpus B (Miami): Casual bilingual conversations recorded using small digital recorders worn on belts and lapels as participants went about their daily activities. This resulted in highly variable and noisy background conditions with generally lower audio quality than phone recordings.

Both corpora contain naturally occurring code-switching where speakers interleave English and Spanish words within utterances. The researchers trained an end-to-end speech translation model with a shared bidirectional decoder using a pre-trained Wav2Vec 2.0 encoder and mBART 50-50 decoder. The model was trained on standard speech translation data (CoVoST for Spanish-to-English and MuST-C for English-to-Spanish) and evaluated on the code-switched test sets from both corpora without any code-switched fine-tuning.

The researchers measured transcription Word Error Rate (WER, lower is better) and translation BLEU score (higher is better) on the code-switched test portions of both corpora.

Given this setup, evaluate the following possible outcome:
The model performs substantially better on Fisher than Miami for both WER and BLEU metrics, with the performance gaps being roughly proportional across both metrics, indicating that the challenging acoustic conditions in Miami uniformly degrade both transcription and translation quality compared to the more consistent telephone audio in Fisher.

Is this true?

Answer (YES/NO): NO